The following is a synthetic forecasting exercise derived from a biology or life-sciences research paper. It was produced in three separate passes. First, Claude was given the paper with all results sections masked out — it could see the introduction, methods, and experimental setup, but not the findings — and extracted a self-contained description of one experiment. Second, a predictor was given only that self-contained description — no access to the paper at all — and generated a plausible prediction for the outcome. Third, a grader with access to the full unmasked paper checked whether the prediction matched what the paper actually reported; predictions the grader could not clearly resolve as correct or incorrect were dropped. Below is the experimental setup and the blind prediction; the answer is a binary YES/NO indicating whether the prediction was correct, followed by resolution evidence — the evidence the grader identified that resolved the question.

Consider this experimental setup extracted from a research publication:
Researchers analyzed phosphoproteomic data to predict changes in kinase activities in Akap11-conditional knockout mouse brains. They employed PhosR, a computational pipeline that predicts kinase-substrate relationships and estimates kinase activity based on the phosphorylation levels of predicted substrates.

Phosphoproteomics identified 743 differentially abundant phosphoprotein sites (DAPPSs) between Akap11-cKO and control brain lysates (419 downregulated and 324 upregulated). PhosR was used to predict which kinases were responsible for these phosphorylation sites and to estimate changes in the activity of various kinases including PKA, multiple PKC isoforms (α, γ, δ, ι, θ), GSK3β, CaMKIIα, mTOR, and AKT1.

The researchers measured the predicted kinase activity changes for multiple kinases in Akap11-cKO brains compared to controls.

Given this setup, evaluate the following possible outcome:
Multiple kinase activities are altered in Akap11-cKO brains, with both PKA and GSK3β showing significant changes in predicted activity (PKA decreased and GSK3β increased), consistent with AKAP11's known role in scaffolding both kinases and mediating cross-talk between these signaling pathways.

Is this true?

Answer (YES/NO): NO